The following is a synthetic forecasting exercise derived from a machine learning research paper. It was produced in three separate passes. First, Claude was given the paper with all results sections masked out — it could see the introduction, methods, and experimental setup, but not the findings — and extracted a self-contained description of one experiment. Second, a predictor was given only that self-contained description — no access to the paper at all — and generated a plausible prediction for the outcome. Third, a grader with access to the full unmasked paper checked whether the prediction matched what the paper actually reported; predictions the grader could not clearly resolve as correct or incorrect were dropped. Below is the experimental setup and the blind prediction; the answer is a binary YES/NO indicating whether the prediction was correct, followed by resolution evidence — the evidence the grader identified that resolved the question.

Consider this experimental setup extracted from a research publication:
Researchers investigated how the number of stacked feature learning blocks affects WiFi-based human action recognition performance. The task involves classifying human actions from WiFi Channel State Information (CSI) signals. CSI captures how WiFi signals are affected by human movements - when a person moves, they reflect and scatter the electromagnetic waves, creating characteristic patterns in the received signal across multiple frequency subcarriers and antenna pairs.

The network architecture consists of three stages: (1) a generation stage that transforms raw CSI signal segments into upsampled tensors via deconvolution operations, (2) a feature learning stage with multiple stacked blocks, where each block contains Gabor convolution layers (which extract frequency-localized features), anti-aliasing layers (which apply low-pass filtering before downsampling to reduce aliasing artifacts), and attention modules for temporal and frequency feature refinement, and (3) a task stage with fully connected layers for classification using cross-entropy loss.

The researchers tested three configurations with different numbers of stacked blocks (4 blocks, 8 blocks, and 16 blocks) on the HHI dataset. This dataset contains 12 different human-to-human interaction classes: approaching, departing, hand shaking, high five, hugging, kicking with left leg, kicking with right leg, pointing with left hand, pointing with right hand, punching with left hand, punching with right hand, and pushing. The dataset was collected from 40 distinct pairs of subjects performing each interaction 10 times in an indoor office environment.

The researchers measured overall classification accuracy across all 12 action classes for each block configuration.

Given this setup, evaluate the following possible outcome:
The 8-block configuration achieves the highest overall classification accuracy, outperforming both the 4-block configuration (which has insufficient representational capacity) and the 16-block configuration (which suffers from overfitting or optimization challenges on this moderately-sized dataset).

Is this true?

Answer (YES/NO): YES